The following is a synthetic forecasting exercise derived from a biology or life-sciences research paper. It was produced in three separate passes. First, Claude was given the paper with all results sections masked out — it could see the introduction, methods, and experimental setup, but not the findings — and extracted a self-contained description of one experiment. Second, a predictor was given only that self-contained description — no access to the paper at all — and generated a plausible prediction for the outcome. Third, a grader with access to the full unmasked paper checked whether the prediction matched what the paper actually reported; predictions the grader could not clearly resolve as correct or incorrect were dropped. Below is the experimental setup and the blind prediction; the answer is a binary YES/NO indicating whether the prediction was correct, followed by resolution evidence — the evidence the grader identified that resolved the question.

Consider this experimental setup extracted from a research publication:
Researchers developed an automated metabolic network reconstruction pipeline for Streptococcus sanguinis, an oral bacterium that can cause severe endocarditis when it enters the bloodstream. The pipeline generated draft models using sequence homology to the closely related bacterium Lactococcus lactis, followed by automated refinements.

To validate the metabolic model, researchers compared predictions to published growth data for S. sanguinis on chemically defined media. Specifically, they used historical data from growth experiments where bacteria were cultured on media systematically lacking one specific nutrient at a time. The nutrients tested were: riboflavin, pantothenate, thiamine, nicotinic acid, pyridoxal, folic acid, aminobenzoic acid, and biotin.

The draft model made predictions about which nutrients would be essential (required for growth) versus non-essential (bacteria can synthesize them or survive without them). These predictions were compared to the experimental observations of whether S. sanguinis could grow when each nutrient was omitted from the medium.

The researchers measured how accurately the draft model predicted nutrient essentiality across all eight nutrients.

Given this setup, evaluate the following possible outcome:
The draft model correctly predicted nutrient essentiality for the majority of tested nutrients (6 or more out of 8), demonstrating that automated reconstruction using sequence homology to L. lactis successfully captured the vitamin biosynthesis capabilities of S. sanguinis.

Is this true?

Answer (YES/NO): YES